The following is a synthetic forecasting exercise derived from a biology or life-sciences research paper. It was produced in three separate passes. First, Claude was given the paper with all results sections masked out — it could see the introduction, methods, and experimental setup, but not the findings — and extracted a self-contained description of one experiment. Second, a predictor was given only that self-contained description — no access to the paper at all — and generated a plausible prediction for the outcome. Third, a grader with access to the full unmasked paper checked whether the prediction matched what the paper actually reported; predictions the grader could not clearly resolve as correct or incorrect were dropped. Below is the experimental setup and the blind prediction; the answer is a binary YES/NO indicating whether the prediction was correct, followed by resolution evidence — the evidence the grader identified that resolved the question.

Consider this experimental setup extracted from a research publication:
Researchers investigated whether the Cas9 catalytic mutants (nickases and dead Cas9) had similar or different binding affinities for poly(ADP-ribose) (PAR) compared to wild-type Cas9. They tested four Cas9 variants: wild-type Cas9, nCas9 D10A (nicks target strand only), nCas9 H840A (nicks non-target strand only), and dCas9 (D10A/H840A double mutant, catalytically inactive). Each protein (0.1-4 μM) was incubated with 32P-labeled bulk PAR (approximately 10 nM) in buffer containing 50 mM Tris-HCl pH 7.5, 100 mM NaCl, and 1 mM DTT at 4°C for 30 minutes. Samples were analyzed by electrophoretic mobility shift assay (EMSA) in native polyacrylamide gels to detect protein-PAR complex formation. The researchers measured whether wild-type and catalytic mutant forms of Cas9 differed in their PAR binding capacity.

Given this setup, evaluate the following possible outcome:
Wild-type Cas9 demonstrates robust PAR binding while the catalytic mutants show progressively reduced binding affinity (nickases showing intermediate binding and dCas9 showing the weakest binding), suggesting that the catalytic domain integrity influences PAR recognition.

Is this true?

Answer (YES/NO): NO